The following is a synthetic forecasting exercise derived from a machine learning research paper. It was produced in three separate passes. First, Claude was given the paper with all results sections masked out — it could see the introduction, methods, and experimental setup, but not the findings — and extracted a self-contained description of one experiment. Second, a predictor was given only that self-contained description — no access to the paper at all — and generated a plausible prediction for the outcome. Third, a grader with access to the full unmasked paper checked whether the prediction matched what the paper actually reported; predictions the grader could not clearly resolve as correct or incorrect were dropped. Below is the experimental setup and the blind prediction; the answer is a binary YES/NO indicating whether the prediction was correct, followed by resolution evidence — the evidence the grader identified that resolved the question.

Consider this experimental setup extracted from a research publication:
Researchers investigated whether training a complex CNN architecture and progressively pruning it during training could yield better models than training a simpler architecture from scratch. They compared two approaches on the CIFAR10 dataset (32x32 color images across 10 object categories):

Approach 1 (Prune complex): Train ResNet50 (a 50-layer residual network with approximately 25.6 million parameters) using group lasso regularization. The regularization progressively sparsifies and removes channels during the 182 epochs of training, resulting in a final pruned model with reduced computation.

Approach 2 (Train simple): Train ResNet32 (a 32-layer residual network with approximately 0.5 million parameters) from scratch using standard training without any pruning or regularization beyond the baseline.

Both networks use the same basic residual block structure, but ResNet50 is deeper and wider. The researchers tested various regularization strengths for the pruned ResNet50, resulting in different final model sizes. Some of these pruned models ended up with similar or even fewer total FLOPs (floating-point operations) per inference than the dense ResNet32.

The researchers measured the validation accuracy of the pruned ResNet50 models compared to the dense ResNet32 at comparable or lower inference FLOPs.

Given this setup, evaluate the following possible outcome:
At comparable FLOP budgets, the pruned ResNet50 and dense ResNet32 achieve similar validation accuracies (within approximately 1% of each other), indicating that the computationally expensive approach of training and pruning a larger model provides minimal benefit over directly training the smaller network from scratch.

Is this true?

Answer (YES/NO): NO